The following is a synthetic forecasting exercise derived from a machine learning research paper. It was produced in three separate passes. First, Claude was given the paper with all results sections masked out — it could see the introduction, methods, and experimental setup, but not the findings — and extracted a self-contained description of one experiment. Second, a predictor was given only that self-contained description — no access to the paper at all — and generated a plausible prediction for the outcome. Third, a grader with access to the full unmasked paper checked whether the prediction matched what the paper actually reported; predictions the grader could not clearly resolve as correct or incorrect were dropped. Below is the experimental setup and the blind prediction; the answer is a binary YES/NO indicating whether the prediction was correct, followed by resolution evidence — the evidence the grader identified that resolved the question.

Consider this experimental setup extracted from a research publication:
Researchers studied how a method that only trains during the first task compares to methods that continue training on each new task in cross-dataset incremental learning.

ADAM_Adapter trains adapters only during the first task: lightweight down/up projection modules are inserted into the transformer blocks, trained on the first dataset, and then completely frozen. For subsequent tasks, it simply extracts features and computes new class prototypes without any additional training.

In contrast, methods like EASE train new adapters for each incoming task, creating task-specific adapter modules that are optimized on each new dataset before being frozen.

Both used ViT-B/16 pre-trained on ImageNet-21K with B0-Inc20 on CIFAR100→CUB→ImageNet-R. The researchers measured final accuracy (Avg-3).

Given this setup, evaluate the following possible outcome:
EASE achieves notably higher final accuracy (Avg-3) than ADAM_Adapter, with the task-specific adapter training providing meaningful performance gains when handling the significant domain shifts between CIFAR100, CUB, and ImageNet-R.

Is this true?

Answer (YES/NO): NO